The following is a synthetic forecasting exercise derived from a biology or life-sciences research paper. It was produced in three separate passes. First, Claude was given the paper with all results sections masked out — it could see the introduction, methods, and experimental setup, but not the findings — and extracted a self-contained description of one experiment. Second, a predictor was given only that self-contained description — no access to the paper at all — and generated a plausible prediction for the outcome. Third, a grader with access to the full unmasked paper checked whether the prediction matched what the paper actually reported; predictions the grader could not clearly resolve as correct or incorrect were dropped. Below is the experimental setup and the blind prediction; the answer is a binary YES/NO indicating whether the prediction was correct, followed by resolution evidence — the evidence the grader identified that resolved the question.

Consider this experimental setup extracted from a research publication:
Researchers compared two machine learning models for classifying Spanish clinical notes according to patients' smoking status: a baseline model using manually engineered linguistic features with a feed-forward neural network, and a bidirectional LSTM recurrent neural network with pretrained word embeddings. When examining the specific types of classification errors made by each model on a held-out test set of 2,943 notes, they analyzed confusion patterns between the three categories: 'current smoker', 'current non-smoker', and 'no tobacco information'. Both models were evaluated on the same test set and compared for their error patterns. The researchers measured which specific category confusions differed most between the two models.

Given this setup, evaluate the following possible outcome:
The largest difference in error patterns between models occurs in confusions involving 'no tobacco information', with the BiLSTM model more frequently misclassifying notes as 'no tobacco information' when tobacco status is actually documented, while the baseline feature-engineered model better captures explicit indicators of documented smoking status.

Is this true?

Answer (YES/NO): NO